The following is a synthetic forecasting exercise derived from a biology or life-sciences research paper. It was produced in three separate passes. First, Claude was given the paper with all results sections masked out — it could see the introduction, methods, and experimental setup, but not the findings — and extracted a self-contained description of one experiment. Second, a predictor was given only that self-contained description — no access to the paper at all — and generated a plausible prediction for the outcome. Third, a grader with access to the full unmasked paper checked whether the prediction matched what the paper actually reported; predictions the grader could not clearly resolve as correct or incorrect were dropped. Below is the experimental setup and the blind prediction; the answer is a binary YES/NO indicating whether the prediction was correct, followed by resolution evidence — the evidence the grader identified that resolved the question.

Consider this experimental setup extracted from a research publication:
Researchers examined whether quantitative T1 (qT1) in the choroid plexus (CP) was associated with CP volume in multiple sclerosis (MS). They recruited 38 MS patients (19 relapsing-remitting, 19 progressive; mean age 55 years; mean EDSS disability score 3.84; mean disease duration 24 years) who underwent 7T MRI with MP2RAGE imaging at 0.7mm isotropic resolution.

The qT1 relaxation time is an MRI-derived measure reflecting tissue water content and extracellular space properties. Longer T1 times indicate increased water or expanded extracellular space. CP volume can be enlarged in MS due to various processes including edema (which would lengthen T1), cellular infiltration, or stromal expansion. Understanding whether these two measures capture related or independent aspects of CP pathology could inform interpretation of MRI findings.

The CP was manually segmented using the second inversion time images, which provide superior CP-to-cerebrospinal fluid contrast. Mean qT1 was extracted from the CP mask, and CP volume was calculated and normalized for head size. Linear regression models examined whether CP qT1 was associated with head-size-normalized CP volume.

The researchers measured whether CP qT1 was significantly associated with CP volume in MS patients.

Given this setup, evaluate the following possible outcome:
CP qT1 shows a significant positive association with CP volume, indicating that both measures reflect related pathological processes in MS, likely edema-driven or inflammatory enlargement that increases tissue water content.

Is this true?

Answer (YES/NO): YES